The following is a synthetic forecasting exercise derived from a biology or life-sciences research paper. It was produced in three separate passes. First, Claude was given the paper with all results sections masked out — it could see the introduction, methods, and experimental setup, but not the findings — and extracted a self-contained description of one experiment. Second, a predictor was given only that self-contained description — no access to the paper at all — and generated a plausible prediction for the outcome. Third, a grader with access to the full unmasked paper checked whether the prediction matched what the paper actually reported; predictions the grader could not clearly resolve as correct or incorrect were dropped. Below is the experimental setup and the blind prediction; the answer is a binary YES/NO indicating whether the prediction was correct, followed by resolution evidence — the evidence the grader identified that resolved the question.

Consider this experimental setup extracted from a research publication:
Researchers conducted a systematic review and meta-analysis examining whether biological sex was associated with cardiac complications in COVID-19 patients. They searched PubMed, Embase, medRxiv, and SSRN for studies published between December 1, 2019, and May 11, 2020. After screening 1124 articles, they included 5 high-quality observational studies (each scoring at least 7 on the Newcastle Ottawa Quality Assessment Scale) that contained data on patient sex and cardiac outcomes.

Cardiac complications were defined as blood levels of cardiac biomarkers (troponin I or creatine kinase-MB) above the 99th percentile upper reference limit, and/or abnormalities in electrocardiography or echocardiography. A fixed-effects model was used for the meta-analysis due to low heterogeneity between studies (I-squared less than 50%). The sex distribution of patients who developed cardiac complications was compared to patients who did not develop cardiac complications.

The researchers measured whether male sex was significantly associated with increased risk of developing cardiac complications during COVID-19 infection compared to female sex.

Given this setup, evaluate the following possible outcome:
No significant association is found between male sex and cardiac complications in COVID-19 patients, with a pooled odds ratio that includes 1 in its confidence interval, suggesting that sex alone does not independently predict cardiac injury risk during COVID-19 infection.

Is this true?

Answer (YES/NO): YES